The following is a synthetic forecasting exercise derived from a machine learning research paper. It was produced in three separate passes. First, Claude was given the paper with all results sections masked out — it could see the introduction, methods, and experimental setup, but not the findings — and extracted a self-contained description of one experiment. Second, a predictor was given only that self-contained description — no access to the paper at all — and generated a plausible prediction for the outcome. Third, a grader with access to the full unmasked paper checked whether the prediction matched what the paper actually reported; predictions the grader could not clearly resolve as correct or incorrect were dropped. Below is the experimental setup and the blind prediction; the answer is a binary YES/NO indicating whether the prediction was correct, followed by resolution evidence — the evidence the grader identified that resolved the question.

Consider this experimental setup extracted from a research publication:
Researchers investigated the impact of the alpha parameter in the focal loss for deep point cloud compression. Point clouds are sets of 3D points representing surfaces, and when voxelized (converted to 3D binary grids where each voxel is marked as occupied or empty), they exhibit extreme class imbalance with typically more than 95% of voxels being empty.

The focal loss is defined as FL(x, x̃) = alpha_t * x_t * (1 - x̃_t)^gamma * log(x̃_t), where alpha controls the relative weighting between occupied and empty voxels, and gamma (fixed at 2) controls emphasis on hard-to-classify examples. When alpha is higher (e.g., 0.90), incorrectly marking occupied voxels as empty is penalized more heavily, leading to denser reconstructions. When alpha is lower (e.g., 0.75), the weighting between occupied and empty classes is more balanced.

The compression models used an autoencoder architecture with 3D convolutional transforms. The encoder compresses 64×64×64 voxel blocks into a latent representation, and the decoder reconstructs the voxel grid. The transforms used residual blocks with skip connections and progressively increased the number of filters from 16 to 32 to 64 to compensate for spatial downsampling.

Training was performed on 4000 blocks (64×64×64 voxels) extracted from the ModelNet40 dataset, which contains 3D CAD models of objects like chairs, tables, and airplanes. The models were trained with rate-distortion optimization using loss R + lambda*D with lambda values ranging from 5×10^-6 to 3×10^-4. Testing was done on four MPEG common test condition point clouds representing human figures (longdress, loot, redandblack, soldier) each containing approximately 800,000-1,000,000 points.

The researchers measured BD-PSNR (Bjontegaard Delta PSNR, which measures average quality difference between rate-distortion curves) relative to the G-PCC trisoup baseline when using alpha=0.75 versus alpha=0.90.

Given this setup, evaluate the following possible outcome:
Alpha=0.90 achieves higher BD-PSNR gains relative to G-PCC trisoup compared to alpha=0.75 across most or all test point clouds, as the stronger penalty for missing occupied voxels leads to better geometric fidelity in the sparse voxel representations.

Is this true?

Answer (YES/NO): NO